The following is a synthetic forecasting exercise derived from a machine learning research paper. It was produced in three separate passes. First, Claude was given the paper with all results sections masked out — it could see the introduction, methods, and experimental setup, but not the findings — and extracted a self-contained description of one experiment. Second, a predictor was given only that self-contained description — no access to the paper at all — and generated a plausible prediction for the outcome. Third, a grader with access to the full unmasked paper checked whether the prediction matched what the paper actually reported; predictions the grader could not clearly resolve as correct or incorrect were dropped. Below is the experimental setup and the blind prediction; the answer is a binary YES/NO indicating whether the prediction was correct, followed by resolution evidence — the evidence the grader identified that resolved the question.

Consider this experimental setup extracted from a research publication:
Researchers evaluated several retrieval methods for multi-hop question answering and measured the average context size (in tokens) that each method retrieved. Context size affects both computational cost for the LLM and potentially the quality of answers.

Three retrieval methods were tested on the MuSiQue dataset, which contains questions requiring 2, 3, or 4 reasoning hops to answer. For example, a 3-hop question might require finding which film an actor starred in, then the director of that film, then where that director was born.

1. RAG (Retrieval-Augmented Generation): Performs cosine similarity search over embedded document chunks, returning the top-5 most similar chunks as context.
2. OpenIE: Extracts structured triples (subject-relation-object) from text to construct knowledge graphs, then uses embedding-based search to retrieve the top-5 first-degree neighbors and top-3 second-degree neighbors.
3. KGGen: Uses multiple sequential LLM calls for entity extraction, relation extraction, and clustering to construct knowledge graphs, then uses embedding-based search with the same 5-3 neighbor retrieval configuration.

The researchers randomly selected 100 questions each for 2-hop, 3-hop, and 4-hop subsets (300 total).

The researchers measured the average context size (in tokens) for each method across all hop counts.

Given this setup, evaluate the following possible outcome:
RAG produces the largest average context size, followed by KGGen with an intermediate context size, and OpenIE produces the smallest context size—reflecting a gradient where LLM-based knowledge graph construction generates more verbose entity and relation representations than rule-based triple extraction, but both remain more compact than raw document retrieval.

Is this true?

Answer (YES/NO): NO